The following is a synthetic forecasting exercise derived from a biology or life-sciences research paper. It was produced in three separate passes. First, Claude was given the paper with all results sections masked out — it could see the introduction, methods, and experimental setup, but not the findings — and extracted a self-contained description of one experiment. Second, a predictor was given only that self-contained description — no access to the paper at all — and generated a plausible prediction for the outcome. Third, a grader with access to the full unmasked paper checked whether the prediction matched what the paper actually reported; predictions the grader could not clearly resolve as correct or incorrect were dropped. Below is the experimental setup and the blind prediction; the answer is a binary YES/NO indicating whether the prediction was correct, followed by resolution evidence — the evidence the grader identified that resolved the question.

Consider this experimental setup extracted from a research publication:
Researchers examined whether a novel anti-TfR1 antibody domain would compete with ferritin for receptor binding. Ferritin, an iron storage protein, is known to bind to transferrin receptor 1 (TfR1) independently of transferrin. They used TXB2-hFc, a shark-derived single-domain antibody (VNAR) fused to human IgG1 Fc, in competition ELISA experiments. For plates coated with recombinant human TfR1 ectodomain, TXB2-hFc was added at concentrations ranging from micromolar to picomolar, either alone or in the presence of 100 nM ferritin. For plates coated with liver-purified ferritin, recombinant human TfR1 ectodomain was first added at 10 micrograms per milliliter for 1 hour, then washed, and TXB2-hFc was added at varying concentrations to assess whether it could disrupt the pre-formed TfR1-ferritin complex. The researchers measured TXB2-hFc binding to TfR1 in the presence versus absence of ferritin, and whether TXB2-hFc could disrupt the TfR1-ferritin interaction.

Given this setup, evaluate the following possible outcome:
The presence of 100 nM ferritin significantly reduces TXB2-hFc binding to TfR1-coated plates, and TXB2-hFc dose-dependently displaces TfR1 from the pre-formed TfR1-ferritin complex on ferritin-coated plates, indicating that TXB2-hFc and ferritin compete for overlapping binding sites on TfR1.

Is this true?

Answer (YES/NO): NO